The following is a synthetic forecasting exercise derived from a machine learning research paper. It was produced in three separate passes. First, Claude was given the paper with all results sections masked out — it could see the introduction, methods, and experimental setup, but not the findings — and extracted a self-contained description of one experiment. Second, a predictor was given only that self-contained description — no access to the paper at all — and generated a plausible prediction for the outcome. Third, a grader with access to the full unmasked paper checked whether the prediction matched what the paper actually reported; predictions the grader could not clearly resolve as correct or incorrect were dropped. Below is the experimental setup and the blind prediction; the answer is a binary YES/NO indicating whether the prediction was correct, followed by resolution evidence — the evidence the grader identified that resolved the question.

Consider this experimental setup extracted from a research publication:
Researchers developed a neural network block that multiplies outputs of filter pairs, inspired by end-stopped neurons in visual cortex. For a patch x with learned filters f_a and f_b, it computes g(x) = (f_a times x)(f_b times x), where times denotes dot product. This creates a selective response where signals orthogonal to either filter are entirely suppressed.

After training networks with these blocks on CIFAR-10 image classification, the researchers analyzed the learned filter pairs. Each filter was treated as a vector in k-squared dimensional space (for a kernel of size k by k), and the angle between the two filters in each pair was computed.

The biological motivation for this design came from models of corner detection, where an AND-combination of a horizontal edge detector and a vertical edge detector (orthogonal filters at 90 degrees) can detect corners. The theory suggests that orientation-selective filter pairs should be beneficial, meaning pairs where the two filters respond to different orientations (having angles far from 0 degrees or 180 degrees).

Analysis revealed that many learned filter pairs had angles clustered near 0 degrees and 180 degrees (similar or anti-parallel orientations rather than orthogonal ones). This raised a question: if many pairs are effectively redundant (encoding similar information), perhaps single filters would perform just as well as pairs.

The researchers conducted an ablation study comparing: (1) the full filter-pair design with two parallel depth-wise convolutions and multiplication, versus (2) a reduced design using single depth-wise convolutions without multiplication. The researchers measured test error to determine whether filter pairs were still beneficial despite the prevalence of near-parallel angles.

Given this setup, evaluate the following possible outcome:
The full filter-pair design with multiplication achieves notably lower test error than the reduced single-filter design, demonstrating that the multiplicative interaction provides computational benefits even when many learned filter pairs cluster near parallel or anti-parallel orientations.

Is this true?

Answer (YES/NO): YES